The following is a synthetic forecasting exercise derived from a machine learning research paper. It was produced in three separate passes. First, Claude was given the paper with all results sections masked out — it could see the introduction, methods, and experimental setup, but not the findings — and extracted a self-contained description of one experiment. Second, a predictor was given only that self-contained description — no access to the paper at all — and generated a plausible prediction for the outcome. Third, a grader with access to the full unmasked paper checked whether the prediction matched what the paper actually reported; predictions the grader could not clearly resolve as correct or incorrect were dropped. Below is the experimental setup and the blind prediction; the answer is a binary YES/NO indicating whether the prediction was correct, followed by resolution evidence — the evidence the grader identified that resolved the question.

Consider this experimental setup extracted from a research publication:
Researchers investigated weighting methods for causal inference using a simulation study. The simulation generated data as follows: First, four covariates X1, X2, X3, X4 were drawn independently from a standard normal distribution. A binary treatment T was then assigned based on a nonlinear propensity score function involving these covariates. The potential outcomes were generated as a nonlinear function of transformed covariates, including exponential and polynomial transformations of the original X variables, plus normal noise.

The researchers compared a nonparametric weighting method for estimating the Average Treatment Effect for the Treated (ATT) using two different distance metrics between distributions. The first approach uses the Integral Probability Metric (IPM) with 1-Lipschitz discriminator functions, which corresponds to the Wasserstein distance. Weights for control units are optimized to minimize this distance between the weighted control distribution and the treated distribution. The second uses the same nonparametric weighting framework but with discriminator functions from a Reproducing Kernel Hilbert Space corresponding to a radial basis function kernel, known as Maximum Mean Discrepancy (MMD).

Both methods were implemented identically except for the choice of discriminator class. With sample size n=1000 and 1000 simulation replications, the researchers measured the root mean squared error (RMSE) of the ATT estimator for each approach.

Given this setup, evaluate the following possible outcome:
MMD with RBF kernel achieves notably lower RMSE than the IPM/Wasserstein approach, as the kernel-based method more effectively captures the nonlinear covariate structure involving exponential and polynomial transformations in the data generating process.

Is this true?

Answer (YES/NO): YES